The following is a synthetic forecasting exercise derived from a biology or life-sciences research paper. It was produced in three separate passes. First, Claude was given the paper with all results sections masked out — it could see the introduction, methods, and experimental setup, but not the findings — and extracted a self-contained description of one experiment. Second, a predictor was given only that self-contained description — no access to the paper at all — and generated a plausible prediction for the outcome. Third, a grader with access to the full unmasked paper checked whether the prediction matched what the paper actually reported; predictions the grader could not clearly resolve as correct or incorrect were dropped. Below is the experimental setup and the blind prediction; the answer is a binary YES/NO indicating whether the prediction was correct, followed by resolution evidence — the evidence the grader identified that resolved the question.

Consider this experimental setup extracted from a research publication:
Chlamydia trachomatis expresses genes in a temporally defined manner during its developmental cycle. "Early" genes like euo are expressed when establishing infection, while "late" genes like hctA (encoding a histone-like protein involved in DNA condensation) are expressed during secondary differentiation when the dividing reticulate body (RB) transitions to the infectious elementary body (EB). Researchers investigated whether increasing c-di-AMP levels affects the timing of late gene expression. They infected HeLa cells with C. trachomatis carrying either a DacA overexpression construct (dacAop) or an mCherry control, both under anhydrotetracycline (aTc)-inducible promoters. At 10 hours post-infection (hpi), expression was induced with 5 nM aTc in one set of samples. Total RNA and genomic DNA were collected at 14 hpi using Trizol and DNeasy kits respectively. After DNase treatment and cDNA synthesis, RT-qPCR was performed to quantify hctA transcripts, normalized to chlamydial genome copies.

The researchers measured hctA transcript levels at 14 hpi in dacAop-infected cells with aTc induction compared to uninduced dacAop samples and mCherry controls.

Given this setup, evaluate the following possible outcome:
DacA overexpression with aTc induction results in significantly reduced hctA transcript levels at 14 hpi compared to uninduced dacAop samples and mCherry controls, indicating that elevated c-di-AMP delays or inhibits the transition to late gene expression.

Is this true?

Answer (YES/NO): NO